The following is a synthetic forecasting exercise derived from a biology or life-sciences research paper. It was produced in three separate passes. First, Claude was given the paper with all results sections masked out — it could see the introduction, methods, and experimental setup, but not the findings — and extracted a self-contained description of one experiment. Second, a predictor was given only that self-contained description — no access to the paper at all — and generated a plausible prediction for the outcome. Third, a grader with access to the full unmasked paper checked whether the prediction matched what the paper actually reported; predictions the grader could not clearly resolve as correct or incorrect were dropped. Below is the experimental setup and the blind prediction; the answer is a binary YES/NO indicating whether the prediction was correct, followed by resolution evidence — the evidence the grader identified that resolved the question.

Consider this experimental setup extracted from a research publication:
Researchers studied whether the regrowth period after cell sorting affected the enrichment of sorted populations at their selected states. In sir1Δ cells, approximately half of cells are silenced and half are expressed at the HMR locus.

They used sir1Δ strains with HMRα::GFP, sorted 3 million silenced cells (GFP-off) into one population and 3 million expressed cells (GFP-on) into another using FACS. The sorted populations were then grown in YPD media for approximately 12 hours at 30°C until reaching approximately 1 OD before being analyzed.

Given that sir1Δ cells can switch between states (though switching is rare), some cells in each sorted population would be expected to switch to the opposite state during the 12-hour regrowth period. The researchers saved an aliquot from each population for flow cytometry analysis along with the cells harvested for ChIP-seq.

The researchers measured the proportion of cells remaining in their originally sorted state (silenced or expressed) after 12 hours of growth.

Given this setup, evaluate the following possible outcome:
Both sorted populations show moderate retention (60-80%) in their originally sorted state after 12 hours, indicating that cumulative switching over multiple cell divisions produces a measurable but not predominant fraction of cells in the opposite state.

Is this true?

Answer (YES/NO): NO